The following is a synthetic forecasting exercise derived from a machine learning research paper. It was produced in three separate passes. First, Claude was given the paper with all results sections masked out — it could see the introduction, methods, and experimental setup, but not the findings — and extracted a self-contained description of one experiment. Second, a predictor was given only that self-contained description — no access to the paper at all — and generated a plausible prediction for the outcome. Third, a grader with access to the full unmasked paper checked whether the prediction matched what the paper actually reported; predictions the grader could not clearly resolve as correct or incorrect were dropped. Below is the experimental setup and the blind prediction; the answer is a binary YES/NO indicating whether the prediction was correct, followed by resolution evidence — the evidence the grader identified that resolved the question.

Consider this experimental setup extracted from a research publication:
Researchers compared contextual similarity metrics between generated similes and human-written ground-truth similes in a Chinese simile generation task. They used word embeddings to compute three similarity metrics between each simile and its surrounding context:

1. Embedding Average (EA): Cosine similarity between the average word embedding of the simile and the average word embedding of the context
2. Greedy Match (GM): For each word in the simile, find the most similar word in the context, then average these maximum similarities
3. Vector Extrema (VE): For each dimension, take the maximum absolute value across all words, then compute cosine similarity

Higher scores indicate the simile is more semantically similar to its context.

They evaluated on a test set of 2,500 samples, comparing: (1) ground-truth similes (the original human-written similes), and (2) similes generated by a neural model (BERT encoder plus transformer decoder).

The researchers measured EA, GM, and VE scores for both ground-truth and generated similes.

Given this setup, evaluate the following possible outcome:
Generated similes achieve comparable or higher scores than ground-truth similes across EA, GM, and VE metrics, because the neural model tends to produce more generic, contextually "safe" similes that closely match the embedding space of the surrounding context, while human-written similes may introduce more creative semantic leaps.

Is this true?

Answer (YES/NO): YES